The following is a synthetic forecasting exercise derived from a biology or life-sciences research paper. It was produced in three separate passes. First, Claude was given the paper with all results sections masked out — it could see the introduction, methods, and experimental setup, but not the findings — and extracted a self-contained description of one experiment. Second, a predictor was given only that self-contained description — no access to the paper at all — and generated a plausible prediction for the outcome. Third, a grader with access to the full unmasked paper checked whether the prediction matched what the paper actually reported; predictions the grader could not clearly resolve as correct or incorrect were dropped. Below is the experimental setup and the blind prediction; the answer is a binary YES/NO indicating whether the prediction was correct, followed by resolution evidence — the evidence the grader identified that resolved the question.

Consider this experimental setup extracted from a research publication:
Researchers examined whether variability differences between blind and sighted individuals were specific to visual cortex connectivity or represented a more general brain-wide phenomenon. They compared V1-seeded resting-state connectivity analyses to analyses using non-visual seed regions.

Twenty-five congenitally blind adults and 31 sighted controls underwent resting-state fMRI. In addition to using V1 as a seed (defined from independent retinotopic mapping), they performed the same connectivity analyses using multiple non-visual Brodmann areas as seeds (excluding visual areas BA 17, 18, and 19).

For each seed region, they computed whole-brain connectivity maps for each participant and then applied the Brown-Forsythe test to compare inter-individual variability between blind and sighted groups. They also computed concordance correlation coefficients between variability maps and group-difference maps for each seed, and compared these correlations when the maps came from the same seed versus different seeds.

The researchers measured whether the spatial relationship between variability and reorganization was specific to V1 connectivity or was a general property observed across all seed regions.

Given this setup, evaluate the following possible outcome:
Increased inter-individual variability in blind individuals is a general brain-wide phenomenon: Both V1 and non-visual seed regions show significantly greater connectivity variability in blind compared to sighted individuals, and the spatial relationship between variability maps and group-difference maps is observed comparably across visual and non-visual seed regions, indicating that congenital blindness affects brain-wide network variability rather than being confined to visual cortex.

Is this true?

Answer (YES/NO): NO